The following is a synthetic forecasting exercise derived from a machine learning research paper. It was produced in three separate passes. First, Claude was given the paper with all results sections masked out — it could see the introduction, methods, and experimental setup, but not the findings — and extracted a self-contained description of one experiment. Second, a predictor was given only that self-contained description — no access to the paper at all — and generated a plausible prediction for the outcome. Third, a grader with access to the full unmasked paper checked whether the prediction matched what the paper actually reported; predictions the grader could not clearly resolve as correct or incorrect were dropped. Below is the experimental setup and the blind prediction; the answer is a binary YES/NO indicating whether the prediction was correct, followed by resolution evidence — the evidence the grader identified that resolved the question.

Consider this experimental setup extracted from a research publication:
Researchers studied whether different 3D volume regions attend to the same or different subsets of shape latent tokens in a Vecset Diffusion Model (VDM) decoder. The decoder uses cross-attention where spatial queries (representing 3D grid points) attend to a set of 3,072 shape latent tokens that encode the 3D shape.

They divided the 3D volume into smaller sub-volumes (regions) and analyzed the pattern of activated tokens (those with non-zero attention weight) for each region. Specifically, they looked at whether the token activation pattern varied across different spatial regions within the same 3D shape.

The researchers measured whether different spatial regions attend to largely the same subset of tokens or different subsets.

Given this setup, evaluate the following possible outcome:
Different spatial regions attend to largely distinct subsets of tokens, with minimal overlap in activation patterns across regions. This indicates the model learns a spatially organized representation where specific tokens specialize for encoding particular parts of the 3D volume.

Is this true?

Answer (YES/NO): YES